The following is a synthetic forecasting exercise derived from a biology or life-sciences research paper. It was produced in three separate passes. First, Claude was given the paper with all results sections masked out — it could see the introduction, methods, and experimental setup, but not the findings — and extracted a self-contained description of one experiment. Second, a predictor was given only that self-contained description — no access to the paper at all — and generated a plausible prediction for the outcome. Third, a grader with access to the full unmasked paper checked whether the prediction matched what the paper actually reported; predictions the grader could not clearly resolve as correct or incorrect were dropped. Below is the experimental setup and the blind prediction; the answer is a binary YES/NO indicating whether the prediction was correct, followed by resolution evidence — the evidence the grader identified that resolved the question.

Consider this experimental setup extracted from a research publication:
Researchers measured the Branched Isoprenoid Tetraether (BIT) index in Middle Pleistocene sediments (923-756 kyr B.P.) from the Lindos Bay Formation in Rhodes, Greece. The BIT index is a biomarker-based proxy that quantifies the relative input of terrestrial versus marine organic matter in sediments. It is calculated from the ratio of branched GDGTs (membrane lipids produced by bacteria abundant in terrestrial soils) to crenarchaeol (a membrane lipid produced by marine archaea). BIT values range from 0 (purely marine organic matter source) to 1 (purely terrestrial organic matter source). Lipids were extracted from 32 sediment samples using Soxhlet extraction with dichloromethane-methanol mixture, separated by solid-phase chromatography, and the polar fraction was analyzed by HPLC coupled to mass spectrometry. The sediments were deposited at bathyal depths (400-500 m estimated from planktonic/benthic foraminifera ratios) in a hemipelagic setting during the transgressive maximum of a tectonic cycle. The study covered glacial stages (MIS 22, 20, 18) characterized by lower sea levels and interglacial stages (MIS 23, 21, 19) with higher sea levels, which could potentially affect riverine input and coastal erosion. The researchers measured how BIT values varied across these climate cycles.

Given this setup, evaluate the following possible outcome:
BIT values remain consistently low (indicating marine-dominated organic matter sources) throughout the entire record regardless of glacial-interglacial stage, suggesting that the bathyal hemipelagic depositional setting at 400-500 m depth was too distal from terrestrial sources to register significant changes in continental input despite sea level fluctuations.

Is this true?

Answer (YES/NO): NO